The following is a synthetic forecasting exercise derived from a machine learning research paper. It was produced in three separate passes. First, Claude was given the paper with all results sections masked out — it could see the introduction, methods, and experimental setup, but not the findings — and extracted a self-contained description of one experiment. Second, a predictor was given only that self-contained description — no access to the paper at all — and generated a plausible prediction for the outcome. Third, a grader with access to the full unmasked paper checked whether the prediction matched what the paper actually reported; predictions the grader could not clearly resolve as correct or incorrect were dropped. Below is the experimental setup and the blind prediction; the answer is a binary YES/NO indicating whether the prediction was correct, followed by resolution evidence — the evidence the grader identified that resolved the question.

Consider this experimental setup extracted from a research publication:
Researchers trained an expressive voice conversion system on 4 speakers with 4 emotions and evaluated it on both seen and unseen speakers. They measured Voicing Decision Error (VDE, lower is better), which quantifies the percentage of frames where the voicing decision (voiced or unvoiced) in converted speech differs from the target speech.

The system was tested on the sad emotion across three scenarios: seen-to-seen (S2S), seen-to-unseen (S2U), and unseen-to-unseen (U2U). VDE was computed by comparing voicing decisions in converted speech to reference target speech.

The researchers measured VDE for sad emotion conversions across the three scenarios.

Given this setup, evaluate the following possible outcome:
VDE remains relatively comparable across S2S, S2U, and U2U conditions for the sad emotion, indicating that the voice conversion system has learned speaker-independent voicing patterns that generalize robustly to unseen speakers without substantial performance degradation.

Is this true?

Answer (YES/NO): NO